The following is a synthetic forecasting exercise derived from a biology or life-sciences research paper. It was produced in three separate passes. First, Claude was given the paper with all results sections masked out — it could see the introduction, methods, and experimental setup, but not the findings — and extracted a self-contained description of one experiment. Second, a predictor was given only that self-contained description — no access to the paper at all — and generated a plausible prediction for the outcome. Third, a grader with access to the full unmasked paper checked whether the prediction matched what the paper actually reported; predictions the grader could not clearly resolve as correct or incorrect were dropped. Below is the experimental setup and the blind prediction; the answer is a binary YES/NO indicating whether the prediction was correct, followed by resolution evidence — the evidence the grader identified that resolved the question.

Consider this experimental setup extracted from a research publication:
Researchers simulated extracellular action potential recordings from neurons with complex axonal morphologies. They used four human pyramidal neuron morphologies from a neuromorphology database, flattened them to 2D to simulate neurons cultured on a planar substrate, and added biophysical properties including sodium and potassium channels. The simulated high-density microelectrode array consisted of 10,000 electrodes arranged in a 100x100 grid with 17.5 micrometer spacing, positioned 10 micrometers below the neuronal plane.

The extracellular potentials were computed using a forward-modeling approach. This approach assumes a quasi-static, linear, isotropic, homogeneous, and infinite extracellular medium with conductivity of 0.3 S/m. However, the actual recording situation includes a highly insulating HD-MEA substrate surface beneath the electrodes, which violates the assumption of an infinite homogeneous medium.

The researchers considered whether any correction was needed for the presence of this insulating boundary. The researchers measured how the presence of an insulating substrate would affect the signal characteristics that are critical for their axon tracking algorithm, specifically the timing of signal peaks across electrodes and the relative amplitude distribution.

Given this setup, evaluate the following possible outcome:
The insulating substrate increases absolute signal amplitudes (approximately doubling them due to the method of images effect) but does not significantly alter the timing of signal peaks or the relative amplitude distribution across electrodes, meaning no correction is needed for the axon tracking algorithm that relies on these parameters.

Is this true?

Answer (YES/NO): YES